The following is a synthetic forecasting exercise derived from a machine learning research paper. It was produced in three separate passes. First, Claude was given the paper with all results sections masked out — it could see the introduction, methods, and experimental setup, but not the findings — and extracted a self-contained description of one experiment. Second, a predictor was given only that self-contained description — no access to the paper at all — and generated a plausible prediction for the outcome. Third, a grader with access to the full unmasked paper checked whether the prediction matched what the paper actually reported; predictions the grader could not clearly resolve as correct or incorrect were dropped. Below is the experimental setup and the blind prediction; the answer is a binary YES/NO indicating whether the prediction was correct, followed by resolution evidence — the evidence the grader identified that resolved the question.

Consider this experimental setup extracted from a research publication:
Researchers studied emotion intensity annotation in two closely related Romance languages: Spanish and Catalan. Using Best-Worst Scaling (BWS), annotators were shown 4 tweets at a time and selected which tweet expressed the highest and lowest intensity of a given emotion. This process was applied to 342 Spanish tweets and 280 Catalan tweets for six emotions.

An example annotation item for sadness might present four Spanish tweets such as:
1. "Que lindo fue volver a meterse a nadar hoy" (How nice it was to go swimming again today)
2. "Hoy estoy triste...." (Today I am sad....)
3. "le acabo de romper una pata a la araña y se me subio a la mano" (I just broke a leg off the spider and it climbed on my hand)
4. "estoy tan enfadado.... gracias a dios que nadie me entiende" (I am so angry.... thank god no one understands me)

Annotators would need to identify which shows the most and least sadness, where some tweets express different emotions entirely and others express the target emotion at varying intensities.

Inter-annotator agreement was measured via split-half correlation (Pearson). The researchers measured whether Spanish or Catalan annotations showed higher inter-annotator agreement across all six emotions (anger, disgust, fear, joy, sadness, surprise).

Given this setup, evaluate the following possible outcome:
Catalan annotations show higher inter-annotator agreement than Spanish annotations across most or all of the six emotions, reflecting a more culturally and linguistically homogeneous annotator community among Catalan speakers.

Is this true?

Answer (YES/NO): NO